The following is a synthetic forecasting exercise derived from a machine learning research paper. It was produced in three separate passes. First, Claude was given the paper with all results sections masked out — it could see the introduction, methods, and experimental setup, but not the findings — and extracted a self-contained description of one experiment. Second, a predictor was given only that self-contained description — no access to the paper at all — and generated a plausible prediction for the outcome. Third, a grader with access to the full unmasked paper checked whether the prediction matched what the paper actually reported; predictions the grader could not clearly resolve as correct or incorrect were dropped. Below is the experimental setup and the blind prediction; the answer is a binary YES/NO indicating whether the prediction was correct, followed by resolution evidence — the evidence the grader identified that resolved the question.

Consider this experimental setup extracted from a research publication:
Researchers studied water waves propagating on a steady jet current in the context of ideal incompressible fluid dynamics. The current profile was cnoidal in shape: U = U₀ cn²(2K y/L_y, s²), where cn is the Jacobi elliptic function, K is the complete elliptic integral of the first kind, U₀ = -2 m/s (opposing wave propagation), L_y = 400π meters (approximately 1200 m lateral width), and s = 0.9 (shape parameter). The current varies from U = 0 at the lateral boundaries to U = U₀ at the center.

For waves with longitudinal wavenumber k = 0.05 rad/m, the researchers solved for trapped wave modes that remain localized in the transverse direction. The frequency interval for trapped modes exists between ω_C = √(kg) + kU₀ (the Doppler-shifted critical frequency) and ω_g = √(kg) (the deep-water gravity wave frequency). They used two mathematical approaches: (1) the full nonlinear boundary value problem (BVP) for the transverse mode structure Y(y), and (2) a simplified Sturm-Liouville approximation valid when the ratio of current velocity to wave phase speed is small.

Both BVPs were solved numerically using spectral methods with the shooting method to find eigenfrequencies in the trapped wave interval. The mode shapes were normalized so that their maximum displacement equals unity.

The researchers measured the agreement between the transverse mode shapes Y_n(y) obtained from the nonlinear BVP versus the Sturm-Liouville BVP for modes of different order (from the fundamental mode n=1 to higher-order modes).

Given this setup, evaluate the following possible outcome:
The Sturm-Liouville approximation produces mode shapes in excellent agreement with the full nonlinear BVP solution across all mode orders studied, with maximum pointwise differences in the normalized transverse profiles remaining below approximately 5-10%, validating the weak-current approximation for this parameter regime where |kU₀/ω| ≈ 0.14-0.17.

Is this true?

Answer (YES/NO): NO